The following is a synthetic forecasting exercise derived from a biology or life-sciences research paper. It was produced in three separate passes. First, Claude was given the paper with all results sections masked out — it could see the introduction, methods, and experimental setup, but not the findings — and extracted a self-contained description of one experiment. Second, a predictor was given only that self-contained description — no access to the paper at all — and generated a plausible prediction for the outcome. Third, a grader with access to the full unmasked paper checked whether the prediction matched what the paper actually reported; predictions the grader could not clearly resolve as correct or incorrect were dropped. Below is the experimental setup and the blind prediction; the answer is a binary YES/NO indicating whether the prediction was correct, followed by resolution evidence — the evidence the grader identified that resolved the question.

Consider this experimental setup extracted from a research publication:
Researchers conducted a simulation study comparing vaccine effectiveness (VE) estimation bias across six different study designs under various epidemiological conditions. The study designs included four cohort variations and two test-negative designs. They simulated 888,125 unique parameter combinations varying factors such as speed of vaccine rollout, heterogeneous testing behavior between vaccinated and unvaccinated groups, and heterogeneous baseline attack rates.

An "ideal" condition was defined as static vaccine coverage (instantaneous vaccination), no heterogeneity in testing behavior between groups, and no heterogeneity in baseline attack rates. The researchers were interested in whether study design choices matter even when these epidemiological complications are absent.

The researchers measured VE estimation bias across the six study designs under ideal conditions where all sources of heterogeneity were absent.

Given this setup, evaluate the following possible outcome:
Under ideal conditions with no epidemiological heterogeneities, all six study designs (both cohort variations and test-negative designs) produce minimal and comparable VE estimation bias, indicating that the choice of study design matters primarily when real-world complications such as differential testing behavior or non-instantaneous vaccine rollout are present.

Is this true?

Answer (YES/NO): NO